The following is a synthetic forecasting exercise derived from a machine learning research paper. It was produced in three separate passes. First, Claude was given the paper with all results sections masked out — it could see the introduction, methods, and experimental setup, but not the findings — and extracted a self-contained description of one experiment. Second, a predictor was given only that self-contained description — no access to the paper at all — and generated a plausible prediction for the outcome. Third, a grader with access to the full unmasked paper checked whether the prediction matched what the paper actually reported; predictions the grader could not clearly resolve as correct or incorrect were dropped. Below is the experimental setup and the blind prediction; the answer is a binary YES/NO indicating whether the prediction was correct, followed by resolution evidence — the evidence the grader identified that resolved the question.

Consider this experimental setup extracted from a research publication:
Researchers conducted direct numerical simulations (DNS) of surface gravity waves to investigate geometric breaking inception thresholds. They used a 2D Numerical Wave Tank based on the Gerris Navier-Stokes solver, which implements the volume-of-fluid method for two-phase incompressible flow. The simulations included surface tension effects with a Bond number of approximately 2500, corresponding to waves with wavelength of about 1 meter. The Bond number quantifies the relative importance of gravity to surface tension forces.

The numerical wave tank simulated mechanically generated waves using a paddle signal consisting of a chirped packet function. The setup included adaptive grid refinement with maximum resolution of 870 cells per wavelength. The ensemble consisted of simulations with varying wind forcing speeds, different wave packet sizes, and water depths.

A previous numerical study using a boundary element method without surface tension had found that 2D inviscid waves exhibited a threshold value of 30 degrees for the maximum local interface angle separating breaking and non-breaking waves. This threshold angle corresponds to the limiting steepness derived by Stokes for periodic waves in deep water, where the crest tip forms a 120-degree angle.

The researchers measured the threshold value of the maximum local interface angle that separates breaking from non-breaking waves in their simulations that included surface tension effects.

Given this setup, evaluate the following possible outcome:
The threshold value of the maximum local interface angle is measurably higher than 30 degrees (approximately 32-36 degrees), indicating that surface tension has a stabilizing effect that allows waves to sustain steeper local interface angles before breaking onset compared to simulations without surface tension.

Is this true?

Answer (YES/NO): NO